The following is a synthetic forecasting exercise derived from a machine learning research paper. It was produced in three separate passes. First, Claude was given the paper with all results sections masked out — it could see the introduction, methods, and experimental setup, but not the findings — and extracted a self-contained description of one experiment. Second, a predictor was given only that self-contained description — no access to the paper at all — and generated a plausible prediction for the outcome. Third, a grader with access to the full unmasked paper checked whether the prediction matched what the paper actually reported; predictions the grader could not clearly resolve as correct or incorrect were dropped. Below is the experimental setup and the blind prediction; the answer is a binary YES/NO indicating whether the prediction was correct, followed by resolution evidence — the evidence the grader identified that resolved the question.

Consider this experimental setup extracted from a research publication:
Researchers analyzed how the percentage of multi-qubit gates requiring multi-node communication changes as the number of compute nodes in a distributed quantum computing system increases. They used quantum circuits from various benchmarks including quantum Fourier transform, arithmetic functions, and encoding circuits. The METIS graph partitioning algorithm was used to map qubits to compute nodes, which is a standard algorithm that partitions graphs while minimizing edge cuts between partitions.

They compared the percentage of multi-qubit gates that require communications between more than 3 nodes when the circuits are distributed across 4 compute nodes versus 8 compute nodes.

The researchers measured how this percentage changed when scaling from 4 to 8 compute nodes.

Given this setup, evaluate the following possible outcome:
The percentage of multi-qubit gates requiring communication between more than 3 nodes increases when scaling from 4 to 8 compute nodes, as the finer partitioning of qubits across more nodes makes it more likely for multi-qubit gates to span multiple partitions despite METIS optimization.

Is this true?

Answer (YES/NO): YES